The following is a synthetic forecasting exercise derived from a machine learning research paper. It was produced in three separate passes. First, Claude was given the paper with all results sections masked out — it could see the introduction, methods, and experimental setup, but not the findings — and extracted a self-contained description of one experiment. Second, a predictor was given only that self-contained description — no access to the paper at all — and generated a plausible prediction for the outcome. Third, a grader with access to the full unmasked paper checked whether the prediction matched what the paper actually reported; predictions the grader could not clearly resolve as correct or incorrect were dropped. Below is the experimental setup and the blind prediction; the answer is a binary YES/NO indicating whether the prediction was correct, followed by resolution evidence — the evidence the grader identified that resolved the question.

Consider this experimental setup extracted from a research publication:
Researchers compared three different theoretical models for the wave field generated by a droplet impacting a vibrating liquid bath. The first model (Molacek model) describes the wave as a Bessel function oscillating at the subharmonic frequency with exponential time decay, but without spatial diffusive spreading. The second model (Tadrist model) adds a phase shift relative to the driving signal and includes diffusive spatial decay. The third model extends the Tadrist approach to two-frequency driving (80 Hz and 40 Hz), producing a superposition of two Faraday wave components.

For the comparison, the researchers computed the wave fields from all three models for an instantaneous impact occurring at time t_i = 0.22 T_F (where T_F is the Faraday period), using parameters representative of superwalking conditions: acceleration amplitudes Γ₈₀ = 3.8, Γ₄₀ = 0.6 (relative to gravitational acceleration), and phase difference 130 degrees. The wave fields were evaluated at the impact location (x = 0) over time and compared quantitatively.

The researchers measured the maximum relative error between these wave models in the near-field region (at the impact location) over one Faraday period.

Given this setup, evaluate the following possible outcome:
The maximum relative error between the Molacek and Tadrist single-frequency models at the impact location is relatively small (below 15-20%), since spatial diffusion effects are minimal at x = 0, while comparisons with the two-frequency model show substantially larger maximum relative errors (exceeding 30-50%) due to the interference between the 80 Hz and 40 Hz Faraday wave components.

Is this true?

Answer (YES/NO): NO